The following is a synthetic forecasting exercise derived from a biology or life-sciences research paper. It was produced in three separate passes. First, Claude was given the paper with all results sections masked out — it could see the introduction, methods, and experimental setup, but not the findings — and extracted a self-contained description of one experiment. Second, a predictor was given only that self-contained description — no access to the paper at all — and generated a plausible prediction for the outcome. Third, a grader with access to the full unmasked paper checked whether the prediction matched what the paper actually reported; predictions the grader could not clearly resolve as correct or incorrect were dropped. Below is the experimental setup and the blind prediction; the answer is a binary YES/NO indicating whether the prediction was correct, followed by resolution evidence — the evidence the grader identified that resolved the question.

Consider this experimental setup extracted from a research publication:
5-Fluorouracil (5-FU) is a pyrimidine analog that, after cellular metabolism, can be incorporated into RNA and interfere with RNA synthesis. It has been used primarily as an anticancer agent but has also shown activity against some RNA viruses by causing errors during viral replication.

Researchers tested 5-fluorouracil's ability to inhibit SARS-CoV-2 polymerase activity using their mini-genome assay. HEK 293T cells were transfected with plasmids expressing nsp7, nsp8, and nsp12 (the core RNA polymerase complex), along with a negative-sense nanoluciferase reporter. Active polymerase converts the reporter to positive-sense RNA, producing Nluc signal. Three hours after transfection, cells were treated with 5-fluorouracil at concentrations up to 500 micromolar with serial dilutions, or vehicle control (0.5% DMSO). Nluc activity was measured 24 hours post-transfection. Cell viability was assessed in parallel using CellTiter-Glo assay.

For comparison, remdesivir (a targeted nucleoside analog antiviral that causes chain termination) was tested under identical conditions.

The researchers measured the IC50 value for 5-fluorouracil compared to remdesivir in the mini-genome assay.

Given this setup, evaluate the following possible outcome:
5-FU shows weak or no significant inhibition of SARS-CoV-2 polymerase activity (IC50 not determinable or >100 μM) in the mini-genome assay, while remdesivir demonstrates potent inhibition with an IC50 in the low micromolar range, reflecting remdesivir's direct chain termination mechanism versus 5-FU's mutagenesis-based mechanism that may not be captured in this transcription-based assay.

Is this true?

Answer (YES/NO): NO